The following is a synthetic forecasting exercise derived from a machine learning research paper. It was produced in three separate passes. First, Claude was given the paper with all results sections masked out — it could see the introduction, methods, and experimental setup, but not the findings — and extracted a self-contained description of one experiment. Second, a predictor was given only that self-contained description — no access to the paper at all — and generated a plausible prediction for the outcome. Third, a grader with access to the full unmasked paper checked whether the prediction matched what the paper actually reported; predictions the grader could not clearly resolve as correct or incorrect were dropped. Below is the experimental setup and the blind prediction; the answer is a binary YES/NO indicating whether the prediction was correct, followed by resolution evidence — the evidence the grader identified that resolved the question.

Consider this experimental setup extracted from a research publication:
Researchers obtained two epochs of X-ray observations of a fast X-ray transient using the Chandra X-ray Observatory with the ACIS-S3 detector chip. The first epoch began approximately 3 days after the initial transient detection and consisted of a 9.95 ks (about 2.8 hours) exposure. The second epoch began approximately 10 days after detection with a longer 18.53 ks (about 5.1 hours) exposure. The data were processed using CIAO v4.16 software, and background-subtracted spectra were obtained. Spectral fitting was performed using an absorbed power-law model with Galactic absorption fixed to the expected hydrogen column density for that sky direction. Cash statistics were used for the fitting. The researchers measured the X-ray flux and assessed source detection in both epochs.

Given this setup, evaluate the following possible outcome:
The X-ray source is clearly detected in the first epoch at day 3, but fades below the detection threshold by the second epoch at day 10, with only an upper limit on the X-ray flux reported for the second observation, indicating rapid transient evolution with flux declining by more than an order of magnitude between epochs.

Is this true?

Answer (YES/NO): YES